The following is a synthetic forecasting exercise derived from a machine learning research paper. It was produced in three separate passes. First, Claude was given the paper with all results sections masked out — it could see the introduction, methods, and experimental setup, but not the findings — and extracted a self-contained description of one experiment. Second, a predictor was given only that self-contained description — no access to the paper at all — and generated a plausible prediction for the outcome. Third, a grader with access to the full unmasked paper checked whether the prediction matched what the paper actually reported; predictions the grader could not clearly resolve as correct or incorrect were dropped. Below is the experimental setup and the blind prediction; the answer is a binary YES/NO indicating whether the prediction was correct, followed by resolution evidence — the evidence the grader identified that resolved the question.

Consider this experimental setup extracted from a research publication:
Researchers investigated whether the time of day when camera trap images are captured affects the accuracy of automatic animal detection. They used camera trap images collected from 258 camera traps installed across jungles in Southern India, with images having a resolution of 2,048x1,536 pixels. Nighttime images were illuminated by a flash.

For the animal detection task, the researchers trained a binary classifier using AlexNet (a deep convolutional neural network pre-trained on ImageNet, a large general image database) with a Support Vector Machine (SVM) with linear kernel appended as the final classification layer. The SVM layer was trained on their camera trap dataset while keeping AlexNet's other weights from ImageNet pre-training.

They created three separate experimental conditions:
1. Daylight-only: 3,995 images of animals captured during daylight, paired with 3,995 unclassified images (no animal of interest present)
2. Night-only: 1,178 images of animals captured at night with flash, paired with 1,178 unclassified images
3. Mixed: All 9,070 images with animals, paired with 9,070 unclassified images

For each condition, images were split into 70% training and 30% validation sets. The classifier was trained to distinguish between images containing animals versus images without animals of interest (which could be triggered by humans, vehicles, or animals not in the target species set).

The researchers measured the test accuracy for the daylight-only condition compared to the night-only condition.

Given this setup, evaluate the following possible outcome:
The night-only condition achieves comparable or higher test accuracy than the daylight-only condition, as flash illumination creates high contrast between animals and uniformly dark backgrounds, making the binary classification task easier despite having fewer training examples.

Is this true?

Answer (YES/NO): NO